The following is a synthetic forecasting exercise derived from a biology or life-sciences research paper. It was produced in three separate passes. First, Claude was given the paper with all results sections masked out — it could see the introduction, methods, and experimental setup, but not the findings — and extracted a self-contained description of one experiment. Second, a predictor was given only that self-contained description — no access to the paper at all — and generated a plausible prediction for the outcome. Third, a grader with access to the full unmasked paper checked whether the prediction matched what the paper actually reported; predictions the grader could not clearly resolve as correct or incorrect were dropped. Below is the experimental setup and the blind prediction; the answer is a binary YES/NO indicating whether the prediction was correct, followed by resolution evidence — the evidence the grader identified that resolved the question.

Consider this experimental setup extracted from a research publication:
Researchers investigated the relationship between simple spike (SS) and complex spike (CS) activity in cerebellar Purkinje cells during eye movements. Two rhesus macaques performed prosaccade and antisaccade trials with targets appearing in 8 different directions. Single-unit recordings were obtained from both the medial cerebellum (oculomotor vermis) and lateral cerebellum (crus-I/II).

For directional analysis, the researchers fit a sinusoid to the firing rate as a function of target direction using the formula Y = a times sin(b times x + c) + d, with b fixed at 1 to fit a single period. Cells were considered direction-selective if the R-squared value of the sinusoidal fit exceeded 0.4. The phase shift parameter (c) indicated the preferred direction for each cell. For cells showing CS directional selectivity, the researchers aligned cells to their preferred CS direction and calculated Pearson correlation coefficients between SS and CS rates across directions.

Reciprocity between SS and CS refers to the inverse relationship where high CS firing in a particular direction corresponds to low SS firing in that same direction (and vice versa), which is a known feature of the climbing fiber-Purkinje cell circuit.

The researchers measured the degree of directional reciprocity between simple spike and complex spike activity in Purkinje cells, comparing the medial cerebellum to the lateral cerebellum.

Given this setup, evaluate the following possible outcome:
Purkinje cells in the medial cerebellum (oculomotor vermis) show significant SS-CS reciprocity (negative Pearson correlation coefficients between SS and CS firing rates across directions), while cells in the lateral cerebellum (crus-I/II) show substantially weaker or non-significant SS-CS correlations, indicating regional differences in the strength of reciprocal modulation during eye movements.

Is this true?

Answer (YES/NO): NO